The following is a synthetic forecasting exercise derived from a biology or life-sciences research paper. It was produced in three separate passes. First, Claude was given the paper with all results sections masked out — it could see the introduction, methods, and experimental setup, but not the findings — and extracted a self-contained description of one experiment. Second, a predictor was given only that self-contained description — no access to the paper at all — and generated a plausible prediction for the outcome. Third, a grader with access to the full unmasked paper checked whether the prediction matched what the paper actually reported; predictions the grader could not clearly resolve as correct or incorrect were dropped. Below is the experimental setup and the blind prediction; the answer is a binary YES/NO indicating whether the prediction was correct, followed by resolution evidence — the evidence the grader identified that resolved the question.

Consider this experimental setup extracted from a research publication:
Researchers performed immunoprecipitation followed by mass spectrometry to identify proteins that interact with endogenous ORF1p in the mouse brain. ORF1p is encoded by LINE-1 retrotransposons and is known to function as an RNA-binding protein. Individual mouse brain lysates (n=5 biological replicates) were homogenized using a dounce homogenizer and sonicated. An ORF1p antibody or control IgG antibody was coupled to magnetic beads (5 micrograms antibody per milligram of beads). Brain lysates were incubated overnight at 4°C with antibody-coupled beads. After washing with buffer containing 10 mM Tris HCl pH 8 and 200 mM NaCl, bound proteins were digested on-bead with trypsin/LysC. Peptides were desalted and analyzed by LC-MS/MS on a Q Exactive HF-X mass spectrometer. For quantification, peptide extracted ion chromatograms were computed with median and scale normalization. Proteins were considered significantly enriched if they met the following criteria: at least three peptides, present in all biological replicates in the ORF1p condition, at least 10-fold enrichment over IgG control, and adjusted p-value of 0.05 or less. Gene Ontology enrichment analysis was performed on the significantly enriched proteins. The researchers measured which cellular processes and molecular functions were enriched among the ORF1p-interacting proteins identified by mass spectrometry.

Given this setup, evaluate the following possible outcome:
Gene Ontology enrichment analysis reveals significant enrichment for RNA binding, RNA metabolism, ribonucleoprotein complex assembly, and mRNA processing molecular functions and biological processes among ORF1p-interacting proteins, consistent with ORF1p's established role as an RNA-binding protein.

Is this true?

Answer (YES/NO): YES